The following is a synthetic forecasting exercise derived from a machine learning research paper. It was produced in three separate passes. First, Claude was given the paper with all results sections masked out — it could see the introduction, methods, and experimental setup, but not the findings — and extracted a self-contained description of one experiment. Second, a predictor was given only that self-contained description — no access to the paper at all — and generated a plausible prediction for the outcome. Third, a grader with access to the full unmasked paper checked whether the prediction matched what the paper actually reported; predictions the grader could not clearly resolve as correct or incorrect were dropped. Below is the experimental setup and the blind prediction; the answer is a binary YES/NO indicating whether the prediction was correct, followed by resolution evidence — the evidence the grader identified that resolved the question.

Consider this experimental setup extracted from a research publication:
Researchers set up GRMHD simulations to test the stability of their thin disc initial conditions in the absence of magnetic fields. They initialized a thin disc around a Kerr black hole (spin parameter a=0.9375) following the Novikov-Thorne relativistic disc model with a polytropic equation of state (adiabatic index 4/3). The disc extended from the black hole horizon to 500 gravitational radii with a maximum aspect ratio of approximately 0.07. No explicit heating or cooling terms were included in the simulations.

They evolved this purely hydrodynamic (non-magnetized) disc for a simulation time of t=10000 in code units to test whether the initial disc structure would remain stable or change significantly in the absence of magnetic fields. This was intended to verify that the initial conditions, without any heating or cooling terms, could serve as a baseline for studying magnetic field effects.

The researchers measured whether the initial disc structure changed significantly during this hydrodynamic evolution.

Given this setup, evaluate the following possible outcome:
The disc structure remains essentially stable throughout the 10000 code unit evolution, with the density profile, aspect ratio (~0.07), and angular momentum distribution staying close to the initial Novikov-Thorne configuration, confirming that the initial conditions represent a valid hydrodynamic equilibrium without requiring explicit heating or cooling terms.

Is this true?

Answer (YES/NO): YES